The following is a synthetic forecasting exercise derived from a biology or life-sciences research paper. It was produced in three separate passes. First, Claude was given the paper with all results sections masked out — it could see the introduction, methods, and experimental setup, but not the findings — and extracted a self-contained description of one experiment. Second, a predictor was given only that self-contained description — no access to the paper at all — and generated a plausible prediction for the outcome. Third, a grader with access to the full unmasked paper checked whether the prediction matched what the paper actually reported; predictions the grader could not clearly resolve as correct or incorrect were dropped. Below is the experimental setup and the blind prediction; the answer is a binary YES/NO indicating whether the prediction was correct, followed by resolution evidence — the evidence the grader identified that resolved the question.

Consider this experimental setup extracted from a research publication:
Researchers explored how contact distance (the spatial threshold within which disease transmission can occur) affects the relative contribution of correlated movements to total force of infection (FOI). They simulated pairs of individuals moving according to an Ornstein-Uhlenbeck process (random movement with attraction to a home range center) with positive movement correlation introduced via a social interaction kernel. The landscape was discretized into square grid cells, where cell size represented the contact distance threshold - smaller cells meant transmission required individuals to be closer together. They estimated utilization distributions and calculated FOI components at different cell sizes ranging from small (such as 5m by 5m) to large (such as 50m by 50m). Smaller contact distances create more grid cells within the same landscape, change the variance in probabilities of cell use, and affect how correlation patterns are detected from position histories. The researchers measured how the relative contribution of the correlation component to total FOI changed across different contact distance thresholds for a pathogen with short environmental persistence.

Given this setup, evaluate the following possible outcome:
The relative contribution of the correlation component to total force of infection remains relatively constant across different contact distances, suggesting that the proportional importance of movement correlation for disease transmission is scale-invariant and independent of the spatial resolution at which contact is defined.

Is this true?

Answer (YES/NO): NO